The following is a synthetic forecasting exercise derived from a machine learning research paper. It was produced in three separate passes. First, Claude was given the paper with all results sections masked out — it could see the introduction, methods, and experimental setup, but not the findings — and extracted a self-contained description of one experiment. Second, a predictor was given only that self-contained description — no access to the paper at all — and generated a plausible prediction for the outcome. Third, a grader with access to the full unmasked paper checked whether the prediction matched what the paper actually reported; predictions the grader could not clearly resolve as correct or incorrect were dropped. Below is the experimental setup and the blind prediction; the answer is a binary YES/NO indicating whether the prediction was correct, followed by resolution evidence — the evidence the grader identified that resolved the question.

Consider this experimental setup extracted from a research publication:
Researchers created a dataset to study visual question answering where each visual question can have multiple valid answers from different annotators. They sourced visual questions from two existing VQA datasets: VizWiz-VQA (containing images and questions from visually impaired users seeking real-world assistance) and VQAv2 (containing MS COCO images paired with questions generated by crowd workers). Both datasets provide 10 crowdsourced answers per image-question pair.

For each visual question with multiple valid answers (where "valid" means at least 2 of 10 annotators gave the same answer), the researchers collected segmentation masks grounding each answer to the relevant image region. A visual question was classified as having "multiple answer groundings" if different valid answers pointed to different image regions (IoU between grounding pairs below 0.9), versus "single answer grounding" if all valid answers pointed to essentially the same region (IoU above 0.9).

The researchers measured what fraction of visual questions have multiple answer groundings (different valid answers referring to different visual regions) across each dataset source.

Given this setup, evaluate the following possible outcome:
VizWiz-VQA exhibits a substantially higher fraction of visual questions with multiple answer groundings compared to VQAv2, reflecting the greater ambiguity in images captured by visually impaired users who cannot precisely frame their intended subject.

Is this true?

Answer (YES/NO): YES